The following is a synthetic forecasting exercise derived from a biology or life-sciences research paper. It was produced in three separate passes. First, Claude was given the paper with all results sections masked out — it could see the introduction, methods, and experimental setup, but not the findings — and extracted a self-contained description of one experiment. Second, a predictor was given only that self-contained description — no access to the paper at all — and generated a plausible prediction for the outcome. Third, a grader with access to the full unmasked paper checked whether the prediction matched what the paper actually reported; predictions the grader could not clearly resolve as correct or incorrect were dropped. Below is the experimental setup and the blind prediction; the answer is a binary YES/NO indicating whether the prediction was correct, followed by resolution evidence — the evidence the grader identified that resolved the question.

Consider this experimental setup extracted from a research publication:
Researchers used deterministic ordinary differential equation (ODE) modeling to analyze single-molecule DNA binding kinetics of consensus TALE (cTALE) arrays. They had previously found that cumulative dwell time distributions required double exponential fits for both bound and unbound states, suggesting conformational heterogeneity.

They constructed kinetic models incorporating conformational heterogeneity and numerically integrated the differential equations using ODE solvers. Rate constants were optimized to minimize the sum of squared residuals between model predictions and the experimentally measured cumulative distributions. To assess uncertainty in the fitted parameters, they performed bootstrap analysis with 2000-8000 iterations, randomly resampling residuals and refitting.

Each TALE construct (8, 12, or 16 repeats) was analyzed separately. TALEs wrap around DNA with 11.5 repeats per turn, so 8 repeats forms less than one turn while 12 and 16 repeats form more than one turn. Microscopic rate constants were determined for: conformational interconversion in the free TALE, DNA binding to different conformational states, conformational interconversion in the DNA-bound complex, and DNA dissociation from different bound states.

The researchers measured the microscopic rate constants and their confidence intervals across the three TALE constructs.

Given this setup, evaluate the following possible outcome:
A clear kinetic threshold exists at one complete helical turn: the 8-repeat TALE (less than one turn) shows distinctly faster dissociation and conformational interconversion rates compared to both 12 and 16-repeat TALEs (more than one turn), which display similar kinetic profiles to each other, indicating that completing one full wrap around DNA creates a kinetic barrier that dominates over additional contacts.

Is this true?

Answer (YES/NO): NO